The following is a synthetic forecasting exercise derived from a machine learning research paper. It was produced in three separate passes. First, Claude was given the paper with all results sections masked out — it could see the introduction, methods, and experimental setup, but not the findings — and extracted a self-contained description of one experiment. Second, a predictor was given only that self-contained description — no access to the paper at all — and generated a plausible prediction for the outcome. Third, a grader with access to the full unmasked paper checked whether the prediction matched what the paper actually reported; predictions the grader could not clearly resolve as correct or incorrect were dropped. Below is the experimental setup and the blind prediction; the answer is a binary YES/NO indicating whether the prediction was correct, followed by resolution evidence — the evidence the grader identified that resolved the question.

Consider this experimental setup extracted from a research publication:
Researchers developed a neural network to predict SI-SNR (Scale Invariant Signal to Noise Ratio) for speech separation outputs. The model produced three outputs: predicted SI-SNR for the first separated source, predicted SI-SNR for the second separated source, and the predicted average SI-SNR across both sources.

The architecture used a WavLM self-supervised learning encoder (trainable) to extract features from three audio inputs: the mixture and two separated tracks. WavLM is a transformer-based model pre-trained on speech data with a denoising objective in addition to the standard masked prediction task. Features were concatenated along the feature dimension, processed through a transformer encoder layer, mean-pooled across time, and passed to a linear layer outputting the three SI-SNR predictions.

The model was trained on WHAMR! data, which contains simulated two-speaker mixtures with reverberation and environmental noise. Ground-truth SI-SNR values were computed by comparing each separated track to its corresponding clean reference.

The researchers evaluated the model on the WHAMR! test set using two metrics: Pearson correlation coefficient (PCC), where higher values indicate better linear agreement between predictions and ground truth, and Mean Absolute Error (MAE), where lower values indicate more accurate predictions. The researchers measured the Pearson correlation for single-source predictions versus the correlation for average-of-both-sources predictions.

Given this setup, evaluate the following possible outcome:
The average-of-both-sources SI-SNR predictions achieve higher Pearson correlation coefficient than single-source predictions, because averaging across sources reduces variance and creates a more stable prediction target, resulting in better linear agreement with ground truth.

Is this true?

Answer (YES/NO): YES